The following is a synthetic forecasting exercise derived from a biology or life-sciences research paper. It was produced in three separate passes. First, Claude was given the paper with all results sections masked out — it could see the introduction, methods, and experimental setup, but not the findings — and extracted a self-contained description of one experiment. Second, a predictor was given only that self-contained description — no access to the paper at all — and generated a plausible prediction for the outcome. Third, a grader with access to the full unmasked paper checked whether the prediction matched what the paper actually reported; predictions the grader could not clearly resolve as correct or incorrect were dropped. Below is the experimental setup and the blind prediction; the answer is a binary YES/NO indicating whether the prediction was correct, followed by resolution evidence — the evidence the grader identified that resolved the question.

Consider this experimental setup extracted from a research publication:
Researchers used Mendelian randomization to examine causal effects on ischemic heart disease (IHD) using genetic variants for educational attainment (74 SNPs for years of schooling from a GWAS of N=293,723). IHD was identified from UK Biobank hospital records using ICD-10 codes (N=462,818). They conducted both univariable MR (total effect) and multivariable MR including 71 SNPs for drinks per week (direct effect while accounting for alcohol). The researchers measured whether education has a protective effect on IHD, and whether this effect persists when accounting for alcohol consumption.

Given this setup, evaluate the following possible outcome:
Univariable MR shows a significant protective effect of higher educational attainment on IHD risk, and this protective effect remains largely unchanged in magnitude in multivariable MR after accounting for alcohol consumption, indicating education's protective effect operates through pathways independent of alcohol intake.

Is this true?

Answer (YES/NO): YES